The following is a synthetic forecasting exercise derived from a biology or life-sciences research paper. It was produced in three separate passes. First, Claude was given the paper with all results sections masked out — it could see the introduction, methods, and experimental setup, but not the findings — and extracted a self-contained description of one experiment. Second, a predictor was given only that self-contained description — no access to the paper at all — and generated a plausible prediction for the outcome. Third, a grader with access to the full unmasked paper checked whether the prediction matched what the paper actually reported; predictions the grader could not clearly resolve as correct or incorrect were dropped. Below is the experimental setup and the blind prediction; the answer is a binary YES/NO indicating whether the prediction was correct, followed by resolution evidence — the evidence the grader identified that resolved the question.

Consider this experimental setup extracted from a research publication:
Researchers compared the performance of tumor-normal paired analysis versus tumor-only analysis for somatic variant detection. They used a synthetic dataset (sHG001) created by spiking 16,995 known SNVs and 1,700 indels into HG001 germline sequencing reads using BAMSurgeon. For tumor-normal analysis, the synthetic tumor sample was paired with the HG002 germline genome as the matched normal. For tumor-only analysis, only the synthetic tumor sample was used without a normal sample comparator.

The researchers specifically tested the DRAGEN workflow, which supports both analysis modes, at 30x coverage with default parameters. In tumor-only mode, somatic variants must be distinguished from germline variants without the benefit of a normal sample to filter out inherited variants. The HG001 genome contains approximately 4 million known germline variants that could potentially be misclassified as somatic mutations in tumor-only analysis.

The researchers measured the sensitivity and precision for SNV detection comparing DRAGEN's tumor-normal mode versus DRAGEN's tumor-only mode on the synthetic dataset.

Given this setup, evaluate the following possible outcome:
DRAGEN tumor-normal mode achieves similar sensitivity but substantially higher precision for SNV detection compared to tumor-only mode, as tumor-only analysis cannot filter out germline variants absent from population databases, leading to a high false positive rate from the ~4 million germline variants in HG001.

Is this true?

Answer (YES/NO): NO